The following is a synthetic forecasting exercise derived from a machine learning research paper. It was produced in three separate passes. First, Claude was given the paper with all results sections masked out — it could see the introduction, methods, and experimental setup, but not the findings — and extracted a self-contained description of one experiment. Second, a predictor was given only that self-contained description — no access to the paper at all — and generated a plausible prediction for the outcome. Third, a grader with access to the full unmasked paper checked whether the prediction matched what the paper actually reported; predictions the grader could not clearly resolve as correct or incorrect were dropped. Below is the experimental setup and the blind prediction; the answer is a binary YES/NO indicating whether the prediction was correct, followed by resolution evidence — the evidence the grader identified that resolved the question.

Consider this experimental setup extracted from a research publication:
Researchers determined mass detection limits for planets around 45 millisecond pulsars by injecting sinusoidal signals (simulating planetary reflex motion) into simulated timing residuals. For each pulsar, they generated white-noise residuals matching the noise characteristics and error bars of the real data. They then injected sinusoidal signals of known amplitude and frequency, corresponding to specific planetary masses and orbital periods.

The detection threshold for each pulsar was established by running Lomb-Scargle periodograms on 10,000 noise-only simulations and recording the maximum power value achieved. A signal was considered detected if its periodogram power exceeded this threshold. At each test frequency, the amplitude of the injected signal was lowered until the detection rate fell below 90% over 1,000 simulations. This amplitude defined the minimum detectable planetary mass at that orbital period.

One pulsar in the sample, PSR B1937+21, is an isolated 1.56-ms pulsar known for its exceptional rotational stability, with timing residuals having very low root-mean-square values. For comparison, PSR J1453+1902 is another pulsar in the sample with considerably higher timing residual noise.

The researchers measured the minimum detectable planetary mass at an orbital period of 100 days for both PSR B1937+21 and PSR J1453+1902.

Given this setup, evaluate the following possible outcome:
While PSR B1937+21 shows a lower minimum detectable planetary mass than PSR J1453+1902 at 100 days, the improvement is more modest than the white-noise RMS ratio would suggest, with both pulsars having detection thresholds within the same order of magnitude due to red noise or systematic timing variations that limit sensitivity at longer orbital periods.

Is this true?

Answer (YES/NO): NO